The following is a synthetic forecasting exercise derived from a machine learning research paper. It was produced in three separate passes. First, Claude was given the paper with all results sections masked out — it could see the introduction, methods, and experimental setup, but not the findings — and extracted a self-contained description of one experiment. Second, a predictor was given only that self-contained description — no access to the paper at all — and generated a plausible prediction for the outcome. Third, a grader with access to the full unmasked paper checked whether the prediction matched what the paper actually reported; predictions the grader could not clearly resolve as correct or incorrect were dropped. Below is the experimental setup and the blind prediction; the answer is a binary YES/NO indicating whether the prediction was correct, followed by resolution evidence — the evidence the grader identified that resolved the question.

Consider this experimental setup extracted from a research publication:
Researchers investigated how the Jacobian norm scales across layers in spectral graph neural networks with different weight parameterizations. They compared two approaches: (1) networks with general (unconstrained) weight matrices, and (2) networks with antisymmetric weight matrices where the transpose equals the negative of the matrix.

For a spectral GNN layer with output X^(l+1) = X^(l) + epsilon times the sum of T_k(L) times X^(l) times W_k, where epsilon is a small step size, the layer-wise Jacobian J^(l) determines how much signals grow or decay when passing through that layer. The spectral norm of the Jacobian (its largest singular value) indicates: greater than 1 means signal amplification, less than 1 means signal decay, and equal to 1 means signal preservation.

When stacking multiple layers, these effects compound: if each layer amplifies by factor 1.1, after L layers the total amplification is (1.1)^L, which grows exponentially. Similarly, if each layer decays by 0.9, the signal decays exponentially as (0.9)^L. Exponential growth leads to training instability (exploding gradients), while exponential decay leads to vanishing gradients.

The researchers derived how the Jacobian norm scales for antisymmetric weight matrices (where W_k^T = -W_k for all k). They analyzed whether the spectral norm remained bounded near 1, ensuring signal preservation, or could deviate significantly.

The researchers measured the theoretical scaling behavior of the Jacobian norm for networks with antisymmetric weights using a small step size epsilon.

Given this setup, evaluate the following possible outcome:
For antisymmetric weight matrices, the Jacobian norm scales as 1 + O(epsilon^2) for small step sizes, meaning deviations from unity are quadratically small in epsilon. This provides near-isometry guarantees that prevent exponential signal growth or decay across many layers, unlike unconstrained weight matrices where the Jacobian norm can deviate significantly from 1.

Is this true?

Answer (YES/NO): YES